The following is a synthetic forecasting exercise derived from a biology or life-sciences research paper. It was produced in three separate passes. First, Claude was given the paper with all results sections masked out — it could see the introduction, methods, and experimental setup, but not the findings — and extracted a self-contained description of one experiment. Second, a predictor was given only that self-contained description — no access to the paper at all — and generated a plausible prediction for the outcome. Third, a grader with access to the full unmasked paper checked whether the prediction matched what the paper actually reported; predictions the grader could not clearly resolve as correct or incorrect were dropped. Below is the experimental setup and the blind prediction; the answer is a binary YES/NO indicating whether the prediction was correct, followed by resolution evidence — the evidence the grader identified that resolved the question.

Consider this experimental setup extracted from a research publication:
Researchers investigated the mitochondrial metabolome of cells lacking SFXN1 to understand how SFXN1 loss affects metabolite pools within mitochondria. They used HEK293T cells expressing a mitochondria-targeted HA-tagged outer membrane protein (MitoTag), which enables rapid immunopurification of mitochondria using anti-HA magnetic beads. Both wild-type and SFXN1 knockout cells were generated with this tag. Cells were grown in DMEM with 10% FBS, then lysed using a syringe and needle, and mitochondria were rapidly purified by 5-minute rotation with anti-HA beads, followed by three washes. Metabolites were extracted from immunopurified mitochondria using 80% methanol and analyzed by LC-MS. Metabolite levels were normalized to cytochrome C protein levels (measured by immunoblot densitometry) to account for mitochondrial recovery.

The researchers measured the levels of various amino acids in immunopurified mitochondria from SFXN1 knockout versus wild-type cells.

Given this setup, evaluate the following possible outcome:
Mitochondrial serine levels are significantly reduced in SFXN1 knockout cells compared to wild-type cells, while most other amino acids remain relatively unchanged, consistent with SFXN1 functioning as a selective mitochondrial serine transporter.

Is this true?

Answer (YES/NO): NO